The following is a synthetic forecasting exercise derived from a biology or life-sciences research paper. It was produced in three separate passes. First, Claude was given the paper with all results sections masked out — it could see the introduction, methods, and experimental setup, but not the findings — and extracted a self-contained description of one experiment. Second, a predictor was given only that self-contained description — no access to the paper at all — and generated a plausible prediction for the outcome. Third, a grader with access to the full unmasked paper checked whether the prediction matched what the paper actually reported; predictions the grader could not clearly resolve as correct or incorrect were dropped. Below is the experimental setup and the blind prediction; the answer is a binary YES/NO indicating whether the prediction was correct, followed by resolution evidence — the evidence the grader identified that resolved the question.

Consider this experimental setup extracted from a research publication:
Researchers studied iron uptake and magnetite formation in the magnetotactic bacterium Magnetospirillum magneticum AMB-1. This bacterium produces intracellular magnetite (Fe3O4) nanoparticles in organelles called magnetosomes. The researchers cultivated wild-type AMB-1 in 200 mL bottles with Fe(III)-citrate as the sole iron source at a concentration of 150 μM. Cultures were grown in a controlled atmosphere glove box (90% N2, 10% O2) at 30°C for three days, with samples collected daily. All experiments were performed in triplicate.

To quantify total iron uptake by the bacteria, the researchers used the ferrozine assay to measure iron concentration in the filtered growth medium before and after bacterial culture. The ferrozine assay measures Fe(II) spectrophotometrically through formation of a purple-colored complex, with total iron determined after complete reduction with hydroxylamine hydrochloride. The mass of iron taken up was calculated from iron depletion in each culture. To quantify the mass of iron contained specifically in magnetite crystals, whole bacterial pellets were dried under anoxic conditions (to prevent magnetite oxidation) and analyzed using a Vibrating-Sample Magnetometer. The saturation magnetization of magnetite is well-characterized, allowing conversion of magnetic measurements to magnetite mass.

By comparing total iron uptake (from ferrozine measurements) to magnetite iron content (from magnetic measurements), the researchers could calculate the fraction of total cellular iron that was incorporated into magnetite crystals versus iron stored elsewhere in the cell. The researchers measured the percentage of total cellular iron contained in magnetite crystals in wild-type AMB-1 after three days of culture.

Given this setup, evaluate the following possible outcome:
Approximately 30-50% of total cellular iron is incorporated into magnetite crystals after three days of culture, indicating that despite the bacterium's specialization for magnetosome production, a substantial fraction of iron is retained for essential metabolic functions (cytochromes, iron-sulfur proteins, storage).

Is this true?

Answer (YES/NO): NO